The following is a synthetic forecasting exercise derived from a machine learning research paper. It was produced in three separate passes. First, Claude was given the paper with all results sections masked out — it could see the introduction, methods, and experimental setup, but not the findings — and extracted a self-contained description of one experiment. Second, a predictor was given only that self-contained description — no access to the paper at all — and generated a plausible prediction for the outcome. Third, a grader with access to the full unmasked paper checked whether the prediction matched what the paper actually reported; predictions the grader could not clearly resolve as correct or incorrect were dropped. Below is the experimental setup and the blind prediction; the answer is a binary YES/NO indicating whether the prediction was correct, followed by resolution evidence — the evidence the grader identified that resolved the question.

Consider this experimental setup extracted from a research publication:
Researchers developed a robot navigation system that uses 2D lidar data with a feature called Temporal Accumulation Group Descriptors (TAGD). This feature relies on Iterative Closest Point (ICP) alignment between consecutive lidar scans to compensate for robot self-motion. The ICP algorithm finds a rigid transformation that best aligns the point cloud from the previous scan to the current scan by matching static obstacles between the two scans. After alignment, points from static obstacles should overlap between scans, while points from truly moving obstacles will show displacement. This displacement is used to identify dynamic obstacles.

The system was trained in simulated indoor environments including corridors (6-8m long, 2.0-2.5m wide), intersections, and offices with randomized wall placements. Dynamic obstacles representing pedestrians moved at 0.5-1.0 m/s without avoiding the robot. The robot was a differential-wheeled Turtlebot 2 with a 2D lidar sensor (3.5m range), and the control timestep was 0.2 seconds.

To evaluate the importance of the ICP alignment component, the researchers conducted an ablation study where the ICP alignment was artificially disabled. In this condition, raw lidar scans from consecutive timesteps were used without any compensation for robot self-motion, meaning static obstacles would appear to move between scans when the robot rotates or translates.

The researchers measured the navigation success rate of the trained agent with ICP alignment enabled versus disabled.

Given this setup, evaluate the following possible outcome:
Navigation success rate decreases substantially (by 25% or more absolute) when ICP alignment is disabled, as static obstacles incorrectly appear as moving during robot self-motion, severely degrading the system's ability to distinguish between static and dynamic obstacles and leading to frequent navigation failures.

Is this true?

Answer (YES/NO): NO